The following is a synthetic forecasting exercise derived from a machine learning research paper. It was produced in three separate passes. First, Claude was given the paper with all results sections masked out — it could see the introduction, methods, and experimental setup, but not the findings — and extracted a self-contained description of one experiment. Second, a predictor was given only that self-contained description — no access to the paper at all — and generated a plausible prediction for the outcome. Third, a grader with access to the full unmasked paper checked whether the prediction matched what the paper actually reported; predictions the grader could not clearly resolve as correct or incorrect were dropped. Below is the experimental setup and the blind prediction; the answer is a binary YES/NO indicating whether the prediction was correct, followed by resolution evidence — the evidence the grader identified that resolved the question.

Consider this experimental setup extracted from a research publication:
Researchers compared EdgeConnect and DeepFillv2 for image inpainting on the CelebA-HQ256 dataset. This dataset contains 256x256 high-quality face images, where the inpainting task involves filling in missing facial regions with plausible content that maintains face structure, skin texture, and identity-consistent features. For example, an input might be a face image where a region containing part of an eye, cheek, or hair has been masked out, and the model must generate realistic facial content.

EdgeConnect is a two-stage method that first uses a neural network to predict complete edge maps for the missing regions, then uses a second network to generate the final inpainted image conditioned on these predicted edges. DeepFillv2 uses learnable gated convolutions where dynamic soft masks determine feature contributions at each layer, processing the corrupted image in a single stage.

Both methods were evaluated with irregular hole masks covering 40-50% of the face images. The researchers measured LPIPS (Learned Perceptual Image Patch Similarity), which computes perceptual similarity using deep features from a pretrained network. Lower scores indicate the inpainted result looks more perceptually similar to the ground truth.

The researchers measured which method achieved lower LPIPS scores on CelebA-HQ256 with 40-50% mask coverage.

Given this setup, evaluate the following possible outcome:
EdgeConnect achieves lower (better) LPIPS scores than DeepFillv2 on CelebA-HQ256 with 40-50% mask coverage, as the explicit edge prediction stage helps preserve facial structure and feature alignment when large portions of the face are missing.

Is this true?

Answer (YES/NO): YES